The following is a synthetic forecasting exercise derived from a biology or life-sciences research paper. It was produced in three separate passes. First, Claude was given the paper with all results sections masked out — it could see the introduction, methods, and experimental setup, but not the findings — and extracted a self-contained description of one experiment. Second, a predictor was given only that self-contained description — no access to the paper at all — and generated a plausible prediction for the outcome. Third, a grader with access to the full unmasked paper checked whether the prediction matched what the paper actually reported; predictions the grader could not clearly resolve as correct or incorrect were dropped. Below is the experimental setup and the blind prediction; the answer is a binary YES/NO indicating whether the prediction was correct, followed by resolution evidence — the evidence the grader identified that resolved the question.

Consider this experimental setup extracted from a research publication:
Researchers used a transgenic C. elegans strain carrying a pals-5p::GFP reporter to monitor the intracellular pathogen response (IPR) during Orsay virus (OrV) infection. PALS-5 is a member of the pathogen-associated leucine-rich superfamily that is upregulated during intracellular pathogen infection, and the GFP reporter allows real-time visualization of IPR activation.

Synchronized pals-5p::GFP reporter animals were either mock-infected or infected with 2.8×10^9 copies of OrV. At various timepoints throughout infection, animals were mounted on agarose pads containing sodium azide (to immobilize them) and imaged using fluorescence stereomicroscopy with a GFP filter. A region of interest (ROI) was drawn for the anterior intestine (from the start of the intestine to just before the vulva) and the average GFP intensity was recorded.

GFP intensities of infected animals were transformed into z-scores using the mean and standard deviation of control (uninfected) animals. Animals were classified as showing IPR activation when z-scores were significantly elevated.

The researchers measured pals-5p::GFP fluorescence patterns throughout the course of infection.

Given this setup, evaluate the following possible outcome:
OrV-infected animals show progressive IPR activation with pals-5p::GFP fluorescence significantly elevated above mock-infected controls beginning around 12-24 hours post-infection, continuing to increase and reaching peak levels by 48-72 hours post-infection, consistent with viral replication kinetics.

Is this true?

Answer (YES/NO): NO